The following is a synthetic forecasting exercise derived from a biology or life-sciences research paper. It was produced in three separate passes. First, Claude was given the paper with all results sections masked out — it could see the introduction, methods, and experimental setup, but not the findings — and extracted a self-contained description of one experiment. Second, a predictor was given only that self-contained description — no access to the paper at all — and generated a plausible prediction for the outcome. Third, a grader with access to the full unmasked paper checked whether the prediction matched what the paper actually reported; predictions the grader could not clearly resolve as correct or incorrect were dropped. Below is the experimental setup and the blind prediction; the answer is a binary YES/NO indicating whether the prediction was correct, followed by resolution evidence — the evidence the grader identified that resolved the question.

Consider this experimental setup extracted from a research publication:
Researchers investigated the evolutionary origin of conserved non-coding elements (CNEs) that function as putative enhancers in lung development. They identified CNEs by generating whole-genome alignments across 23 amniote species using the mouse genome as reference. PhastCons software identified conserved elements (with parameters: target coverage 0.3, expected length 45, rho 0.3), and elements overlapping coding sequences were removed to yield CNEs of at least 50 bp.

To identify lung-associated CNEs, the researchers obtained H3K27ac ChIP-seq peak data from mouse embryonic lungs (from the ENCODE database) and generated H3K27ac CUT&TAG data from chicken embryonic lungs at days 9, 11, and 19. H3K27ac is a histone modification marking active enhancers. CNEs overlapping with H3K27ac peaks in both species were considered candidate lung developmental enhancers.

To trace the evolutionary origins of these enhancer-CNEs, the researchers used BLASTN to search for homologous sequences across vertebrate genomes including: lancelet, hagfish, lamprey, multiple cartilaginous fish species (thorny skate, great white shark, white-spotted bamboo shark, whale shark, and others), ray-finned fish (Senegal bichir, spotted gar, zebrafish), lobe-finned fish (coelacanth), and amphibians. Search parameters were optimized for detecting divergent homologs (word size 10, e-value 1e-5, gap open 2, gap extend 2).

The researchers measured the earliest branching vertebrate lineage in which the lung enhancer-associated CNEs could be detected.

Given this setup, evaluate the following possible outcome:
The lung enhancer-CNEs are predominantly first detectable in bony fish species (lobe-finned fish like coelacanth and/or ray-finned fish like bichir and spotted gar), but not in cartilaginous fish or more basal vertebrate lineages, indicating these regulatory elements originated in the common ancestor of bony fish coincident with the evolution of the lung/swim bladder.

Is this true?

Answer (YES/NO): NO